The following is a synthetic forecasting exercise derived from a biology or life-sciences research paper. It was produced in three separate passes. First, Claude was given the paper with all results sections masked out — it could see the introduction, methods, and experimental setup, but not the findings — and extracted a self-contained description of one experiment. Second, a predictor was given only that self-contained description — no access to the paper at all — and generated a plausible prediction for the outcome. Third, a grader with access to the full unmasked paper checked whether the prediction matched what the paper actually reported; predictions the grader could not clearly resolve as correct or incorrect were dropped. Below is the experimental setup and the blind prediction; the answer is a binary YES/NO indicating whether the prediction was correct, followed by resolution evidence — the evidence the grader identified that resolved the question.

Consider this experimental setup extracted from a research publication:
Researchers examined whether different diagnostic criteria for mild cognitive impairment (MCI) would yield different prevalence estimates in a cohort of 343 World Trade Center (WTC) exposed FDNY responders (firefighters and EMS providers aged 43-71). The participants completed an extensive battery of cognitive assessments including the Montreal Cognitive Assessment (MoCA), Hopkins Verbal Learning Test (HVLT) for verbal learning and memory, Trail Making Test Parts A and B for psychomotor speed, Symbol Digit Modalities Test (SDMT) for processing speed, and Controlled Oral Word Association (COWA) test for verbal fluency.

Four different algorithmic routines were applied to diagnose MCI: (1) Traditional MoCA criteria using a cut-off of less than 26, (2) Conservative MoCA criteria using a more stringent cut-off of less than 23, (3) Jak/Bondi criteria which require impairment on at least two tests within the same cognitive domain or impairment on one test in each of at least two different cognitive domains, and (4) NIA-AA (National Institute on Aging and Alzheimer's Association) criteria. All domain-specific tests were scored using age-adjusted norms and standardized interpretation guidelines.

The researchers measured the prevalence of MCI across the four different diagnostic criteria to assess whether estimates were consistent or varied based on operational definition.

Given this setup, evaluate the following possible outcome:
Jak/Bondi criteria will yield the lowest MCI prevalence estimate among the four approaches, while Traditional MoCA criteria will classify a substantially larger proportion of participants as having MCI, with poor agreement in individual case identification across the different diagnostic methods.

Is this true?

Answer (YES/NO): NO